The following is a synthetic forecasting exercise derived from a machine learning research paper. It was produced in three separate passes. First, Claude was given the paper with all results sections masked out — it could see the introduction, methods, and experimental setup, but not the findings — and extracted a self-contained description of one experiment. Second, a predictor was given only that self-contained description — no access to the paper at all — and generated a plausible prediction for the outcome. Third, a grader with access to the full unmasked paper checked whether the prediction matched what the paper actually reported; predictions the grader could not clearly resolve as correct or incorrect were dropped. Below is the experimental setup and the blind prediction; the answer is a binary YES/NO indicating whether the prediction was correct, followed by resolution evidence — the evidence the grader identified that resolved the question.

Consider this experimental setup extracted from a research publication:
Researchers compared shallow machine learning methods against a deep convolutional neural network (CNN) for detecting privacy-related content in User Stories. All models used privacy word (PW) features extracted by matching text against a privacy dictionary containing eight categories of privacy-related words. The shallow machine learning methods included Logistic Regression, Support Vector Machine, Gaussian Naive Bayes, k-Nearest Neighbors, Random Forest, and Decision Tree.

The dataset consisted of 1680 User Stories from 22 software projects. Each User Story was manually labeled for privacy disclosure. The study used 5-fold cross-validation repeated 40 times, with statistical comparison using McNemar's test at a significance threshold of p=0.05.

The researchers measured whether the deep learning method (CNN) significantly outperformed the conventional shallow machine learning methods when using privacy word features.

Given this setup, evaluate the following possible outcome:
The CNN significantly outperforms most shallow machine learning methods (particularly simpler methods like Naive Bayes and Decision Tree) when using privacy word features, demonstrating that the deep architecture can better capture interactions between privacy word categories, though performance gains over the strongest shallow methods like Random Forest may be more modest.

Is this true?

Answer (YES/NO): NO